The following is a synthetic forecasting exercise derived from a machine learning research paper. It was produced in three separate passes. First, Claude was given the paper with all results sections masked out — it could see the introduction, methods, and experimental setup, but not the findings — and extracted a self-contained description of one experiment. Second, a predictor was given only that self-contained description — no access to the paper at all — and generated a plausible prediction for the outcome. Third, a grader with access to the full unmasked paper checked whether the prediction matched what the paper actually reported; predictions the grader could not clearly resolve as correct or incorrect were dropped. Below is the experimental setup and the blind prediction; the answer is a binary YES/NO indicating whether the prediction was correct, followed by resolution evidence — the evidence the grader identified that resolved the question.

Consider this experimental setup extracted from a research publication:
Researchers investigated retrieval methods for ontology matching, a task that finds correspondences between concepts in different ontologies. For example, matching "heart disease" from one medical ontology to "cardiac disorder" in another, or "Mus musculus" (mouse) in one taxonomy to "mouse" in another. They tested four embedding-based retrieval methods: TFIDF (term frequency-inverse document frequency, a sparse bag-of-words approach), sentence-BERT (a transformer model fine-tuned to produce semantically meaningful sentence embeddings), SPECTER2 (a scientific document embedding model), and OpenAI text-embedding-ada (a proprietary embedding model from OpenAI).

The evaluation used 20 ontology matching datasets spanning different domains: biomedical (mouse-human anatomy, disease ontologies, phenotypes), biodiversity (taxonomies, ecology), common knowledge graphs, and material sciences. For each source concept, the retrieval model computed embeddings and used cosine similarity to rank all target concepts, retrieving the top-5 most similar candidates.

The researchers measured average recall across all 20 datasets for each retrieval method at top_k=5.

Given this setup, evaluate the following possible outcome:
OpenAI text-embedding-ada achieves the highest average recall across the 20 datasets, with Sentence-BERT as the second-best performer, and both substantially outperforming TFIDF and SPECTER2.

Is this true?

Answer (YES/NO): YES